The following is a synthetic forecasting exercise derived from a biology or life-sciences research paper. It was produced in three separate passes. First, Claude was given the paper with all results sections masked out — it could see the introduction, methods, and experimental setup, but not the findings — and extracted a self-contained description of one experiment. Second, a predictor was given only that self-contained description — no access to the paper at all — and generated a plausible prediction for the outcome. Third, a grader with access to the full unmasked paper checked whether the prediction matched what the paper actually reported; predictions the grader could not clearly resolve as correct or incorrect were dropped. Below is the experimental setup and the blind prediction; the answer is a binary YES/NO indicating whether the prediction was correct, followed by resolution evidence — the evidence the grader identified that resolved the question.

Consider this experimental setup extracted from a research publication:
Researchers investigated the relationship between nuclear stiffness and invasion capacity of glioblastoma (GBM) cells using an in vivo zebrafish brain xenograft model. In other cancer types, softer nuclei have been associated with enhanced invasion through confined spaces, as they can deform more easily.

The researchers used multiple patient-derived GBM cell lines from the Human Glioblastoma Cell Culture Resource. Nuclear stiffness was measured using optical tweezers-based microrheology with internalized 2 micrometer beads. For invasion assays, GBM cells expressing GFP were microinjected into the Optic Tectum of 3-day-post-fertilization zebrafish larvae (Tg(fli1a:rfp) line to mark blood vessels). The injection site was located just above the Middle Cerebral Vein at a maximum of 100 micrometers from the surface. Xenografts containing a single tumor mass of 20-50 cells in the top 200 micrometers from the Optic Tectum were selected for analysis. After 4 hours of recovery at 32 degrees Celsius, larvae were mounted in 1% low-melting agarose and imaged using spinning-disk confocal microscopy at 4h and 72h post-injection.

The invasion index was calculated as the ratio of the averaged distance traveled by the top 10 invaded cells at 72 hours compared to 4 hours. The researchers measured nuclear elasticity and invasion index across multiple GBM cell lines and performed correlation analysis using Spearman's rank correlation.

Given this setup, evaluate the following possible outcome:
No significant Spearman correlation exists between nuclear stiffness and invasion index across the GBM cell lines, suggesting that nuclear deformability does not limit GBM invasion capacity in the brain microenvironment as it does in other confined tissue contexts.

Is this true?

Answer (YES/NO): NO